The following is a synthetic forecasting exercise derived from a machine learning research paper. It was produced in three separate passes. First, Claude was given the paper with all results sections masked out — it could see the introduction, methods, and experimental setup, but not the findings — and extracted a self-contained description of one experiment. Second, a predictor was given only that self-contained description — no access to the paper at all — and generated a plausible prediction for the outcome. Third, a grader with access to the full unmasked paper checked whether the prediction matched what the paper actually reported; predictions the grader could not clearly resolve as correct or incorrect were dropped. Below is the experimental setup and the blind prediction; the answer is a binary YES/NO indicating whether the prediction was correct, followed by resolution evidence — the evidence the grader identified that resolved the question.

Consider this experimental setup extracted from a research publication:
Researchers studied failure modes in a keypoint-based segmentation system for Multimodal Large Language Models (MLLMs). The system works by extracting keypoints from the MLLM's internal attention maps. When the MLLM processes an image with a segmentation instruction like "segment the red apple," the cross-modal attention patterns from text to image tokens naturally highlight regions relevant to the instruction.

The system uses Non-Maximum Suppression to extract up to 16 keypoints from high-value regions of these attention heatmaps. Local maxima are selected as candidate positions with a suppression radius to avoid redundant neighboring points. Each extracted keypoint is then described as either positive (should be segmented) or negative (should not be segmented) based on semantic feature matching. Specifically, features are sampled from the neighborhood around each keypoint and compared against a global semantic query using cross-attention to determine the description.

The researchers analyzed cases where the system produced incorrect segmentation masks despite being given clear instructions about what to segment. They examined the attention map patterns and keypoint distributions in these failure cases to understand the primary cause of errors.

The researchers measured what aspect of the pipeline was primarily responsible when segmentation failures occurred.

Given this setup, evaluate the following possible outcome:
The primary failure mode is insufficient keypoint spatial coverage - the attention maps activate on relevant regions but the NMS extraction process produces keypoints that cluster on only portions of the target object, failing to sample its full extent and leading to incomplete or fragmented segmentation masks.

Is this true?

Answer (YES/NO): NO